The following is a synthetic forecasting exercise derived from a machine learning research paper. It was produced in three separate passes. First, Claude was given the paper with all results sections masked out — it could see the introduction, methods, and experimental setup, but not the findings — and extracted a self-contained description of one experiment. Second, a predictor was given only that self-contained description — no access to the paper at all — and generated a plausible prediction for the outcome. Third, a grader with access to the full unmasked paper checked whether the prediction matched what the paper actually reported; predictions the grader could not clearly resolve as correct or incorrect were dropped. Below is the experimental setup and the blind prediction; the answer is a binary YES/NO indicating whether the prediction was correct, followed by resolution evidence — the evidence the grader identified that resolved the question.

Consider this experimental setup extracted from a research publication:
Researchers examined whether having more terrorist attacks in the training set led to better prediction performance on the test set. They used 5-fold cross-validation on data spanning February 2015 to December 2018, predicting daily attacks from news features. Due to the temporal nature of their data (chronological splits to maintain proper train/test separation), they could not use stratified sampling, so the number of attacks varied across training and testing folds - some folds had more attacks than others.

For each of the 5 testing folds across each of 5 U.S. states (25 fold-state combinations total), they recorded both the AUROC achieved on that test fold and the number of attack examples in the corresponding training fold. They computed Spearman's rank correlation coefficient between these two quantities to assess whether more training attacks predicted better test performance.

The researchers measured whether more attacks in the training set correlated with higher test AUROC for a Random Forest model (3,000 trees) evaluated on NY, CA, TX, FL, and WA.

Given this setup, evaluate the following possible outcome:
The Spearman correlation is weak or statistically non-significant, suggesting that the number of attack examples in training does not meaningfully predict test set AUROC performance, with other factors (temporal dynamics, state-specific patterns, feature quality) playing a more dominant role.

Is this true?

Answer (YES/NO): YES